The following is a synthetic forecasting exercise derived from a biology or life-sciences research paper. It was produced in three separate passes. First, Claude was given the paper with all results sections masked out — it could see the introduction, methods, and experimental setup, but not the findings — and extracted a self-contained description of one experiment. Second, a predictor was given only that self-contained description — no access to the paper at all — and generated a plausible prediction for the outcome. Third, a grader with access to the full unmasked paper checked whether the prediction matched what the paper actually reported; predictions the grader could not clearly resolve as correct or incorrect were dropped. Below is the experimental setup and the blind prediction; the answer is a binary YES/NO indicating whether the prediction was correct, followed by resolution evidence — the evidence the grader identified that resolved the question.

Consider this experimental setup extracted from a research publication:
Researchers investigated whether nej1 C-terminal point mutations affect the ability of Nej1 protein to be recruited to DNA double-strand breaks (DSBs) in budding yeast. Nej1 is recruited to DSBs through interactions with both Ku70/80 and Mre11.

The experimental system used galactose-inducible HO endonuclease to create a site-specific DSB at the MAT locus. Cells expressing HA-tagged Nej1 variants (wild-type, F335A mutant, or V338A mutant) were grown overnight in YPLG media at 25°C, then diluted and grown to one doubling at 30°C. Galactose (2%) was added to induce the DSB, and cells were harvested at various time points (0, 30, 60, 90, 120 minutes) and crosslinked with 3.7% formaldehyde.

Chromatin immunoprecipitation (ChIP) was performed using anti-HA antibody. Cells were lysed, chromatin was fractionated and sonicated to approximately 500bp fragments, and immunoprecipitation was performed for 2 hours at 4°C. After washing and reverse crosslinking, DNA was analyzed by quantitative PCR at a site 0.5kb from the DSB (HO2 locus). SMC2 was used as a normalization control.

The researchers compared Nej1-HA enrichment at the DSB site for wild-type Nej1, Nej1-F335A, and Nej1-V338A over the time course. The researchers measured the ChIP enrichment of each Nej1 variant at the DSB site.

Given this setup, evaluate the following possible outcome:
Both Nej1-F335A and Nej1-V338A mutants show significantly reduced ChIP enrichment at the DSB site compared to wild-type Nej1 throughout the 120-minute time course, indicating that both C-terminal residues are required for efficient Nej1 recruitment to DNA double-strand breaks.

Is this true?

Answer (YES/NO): NO